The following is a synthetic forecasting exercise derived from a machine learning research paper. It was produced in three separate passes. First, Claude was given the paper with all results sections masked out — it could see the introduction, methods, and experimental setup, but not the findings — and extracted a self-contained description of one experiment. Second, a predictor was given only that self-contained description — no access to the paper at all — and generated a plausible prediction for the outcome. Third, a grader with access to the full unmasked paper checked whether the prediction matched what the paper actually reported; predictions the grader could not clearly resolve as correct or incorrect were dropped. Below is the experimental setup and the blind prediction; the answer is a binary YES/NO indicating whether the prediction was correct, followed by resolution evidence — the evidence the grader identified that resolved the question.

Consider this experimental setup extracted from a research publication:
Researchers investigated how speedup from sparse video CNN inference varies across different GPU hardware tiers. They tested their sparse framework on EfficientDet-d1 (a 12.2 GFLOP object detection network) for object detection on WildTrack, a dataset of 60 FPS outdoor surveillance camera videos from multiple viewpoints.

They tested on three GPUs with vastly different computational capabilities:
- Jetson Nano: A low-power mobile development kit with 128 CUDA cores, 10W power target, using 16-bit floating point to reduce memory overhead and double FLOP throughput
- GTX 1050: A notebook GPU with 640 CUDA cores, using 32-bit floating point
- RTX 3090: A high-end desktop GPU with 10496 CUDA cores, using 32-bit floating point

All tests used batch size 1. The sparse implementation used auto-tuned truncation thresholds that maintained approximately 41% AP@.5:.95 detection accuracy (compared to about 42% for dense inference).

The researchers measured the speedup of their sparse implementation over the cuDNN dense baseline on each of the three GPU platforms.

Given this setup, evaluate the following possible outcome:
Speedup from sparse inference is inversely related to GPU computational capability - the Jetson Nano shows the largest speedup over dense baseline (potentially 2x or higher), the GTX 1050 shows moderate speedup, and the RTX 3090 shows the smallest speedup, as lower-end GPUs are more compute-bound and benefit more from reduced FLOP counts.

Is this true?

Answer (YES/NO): YES